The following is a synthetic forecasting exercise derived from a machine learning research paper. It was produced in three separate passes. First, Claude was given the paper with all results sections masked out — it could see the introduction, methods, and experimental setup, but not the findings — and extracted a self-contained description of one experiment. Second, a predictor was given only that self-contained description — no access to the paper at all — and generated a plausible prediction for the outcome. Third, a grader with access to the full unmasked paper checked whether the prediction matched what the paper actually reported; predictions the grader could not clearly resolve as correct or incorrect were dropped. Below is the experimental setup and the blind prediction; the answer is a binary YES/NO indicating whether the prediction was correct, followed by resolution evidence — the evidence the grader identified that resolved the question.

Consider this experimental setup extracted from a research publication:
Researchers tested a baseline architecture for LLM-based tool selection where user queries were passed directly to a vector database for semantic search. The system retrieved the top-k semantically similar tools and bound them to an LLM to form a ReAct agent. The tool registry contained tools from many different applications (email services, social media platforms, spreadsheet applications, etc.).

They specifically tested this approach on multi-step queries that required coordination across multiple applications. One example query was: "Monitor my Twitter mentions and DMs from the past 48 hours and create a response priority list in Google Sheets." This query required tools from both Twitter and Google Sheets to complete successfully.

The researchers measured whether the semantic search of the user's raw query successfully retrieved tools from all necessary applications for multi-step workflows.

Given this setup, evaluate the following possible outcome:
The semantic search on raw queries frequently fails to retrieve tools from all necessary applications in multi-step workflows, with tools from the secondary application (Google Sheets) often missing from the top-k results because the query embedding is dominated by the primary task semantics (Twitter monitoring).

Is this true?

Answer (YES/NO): YES